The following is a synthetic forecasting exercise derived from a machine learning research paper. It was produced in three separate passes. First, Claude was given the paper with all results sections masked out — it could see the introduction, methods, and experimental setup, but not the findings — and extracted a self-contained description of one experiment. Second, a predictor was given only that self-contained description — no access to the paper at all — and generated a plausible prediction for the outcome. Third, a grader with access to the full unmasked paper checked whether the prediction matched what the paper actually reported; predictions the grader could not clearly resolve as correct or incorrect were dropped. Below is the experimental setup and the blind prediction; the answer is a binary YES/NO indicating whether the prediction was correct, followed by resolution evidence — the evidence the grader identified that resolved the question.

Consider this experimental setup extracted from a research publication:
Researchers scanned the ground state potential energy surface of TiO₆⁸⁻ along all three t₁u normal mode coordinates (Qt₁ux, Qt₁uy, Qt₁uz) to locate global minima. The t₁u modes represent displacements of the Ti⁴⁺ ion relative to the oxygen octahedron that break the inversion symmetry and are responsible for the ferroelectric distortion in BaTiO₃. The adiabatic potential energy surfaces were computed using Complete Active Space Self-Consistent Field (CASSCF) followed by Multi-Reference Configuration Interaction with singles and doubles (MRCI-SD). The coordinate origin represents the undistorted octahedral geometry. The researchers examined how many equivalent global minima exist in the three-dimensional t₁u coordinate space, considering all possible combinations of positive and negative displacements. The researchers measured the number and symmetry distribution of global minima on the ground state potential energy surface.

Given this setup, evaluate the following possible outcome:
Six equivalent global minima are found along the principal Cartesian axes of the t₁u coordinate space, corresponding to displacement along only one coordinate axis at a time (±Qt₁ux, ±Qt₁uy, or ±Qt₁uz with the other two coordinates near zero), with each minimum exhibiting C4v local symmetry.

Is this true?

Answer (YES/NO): NO